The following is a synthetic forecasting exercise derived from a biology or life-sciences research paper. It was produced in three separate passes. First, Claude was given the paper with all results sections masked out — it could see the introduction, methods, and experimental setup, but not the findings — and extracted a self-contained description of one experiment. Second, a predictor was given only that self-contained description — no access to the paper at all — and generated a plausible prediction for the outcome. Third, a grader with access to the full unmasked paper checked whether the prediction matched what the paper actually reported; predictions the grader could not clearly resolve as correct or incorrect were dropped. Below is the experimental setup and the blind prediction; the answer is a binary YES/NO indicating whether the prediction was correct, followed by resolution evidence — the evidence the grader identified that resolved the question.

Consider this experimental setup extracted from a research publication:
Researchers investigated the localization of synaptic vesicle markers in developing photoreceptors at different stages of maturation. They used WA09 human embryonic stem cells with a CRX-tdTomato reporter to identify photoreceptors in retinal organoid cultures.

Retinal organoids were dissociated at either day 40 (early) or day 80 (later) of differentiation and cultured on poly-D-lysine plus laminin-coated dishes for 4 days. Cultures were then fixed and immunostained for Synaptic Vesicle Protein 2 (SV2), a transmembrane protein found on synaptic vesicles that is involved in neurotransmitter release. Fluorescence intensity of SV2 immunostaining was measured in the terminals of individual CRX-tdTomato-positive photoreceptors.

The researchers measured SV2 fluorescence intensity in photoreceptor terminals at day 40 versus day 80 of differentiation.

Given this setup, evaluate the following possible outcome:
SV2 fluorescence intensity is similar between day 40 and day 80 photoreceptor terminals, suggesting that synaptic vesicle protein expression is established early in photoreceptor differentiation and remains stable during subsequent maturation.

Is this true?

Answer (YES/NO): NO